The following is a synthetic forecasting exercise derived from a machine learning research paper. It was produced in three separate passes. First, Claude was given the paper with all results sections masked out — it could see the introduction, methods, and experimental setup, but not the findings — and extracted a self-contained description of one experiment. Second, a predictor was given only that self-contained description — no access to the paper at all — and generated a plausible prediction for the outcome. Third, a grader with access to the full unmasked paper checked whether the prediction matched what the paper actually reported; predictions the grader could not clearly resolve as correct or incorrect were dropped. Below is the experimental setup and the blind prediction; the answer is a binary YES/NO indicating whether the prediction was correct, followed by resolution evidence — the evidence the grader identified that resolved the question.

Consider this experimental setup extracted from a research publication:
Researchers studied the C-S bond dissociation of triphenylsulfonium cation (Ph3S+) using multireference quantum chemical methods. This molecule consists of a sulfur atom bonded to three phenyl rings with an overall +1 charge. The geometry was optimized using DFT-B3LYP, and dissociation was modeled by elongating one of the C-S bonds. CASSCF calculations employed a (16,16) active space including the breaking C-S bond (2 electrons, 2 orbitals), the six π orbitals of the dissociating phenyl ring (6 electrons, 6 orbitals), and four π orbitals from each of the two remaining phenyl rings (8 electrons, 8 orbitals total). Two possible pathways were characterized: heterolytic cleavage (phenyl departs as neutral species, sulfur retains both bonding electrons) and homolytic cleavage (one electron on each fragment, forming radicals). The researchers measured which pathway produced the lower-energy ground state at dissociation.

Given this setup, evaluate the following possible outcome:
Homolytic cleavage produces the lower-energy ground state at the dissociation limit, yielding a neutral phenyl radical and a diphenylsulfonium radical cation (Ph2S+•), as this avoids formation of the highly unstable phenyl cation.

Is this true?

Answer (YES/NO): YES